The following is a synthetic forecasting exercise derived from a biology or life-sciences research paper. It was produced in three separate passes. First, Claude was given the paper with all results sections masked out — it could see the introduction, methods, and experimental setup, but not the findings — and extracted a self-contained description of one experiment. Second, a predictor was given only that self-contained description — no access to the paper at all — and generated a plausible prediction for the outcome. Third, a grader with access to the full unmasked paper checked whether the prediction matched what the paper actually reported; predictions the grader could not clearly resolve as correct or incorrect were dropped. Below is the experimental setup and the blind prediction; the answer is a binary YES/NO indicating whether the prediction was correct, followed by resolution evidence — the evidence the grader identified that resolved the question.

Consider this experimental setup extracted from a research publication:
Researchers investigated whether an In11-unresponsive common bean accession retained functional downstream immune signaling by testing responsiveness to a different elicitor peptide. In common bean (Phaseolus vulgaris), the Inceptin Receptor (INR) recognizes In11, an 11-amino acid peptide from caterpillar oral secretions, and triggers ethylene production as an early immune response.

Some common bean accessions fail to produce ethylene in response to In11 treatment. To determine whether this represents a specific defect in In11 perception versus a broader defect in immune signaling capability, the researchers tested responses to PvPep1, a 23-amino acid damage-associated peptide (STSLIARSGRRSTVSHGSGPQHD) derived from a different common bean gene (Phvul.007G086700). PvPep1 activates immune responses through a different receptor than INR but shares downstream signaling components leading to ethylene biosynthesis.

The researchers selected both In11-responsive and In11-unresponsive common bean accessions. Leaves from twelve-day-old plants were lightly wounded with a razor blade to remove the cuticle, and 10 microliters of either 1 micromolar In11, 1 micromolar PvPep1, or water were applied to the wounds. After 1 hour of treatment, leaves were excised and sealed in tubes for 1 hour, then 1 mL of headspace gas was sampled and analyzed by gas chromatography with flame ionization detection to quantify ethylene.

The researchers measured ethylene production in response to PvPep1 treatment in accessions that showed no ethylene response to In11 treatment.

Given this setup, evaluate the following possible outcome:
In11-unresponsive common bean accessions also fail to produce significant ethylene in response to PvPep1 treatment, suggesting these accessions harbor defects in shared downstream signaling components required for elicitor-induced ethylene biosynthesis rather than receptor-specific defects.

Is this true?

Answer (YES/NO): NO